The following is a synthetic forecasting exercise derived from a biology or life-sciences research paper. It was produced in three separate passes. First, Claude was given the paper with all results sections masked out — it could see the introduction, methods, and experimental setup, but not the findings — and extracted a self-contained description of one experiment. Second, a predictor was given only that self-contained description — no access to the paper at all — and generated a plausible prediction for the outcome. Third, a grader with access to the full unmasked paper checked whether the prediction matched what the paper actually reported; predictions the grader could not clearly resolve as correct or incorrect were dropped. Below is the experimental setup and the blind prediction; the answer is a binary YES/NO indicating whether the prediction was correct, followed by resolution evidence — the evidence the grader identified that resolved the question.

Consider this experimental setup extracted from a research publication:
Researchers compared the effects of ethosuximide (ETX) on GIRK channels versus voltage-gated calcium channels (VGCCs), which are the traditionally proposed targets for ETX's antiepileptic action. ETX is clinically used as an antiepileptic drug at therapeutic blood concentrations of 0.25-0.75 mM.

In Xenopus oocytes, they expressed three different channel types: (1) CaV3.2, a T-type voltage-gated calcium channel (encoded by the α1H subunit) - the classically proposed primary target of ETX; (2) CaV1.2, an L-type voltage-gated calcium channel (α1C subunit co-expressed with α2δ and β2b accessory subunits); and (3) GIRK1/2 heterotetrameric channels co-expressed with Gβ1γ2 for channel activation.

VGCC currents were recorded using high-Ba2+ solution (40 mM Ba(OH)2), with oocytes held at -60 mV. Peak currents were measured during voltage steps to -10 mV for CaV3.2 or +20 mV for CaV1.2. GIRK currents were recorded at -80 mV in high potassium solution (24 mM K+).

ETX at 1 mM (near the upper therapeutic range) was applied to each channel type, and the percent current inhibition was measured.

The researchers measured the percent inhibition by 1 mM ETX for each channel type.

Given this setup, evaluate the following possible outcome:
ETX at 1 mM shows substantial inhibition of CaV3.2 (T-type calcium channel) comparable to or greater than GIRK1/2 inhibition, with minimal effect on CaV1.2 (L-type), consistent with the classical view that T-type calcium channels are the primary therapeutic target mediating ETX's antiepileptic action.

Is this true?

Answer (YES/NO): NO